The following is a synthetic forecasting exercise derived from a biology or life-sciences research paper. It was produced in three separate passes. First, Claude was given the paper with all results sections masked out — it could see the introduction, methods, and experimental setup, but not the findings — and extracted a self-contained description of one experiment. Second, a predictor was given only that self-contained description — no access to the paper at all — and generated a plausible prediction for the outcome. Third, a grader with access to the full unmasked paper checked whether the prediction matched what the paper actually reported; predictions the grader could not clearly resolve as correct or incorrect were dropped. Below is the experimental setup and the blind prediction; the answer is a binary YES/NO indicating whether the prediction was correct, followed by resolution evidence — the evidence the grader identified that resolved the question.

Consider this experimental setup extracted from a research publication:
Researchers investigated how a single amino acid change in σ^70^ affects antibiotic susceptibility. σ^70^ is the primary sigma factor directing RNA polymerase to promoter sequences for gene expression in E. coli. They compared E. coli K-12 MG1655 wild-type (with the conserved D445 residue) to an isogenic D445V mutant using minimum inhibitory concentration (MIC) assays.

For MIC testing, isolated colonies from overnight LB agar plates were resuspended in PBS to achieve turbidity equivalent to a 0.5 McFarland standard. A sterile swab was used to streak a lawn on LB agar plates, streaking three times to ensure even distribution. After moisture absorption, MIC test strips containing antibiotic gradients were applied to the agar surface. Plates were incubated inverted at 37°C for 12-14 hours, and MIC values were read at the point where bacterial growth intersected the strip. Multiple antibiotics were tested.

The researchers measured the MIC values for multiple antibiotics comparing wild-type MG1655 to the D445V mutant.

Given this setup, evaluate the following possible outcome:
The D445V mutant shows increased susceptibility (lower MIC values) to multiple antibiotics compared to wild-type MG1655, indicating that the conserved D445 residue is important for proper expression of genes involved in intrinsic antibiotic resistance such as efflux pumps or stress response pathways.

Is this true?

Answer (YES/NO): NO